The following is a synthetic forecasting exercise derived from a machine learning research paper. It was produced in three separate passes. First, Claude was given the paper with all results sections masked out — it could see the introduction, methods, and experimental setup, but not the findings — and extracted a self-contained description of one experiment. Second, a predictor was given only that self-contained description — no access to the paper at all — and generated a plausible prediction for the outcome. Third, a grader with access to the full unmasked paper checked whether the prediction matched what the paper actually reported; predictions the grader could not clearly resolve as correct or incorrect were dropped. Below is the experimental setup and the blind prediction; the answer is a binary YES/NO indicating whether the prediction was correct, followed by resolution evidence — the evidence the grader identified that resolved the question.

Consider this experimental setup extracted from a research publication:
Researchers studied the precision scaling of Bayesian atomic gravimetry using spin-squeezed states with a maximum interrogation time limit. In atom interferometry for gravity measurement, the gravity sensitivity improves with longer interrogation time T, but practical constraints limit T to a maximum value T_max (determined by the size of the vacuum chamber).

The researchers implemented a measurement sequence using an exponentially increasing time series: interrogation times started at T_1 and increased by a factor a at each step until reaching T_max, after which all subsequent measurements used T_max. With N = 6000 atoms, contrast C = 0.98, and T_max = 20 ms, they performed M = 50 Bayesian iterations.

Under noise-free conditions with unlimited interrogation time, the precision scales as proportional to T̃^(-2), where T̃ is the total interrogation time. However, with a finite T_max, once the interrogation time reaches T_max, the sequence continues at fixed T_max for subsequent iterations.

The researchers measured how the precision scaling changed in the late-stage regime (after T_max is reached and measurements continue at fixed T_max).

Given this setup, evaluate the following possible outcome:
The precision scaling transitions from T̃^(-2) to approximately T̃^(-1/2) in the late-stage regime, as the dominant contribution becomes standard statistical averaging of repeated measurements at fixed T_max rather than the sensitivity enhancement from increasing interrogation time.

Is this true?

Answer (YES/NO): YES